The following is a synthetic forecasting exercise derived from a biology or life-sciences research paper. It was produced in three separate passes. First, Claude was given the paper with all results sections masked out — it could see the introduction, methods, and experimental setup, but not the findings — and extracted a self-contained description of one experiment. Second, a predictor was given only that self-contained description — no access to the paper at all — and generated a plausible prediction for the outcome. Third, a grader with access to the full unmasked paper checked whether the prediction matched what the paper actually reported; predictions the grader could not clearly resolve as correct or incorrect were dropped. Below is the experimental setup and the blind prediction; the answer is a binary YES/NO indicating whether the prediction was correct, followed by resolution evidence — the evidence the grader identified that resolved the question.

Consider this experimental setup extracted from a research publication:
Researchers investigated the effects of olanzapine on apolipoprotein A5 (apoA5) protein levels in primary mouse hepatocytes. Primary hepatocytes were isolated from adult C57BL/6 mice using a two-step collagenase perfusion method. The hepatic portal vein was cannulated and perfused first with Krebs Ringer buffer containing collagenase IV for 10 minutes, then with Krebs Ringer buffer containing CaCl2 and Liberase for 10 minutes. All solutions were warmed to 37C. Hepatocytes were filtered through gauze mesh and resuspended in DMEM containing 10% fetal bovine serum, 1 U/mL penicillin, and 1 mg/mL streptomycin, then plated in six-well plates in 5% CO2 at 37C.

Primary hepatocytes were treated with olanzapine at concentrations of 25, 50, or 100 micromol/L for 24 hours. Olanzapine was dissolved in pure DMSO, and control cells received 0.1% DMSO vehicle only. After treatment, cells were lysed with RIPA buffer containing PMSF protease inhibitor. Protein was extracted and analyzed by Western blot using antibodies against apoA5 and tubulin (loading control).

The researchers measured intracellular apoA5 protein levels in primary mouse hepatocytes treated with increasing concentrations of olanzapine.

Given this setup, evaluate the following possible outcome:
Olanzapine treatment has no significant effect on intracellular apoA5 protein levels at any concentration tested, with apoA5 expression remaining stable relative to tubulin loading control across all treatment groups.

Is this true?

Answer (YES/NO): NO